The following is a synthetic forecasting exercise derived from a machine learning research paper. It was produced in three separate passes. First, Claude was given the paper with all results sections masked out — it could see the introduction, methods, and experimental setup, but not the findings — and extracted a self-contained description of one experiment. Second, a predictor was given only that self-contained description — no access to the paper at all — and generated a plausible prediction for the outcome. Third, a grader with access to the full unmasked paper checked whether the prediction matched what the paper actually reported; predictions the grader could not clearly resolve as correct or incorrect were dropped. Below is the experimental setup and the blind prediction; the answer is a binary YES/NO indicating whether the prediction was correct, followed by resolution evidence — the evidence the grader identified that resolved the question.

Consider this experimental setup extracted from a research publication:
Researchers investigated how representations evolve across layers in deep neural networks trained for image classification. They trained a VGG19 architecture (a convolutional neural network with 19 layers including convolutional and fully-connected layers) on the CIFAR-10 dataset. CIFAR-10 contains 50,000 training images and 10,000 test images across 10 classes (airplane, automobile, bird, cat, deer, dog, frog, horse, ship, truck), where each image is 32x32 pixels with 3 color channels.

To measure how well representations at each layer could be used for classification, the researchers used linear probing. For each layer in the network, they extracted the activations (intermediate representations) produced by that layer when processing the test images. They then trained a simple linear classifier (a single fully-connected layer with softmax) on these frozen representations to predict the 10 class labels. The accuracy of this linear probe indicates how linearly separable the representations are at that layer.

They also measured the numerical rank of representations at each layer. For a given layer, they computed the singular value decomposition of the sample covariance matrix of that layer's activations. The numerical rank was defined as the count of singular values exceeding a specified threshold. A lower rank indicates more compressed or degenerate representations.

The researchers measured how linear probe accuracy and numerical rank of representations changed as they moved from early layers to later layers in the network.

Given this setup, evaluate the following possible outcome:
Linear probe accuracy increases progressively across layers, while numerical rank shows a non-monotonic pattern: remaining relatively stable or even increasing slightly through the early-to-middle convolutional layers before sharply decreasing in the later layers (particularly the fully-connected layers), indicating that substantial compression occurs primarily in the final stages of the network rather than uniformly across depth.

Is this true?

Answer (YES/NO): NO